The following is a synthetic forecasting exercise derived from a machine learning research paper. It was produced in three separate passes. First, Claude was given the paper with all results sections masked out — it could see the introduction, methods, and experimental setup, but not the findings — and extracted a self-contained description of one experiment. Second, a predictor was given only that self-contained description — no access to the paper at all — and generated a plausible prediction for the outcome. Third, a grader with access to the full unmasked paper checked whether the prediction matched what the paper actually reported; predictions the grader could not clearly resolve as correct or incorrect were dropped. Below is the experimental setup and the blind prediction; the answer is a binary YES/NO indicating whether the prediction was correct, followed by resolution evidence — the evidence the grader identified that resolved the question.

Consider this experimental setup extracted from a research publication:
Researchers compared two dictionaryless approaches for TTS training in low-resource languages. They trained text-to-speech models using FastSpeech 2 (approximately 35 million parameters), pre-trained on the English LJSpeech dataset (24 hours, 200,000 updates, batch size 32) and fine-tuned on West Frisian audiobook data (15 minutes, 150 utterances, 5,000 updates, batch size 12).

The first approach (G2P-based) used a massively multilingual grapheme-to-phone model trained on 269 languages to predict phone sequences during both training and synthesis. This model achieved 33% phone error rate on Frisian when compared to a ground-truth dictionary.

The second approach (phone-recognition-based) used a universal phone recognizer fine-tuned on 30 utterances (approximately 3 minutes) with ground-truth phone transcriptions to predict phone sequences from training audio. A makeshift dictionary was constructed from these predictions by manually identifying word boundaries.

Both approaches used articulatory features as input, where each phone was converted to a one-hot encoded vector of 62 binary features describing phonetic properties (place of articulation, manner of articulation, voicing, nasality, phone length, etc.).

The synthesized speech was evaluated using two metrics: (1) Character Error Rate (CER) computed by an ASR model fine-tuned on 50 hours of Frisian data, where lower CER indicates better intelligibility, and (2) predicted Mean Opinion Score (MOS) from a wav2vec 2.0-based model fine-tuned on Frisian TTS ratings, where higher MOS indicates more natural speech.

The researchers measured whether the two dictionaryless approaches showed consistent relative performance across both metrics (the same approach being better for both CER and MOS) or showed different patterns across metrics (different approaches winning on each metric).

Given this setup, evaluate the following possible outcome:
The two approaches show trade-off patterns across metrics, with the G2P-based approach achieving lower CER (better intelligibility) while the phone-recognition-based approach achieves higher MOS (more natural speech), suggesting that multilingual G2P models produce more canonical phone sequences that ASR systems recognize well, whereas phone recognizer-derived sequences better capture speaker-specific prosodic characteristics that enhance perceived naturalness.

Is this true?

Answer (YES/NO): NO